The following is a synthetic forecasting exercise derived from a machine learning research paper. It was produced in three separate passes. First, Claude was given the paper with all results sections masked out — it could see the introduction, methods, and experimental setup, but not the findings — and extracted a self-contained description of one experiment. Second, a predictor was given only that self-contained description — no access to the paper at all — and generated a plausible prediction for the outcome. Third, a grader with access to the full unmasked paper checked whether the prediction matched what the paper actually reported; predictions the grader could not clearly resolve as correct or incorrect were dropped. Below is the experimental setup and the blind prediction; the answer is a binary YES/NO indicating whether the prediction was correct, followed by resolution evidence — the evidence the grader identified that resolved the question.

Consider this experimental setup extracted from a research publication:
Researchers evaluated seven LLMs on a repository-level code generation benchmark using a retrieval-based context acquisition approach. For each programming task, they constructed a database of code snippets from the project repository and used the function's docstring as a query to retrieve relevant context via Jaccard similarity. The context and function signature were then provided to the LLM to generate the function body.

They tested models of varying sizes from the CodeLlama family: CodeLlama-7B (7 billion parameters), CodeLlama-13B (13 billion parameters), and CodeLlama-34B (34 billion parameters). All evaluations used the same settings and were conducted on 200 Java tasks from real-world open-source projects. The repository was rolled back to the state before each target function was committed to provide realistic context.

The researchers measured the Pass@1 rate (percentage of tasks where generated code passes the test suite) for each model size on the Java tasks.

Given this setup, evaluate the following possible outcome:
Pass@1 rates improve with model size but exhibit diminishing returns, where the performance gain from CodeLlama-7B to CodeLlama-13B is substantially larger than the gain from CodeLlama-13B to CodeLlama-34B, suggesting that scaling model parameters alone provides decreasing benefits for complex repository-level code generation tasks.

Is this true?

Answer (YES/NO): NO